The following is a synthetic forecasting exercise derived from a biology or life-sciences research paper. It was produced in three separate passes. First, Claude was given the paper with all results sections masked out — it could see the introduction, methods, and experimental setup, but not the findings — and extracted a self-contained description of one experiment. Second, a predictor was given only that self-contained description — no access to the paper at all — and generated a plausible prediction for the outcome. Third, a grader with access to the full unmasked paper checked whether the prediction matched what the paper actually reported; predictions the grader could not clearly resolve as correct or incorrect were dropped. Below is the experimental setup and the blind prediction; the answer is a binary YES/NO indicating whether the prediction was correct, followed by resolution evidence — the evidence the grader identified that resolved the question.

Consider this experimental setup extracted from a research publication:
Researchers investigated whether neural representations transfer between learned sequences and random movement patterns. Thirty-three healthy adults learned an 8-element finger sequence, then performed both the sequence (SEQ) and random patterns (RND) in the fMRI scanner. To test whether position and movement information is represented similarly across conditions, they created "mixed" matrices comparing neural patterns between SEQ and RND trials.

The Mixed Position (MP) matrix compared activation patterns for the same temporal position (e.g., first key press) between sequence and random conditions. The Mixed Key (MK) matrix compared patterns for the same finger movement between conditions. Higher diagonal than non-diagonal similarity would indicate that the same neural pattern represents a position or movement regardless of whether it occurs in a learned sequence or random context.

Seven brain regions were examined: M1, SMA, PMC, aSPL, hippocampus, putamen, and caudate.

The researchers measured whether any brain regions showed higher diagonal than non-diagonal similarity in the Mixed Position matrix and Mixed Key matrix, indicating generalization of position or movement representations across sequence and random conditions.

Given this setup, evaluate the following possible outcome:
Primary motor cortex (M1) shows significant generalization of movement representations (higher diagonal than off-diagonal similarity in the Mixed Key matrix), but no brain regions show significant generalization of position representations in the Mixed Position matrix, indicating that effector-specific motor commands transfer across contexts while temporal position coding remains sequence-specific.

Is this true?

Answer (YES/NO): NO